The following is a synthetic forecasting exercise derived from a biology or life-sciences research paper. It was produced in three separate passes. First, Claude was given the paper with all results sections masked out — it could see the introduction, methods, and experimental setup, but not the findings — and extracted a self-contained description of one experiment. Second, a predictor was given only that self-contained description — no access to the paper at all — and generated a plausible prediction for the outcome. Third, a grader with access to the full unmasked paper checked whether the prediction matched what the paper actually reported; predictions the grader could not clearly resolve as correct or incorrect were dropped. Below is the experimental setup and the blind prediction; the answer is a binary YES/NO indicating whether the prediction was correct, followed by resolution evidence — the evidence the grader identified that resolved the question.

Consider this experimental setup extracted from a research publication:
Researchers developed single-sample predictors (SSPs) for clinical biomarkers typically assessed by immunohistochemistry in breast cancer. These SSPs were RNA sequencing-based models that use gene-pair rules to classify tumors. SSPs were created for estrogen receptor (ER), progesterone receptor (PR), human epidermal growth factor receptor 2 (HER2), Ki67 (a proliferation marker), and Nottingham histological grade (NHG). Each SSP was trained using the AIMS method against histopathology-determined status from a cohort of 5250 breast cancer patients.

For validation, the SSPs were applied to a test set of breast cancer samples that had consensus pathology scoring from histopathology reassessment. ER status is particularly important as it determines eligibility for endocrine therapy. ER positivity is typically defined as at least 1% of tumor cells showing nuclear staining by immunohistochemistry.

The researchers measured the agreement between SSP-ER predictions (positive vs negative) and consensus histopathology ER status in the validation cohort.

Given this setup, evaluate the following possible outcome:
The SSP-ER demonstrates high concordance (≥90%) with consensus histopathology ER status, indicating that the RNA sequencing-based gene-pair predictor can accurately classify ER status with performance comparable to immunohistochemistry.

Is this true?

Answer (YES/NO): YES